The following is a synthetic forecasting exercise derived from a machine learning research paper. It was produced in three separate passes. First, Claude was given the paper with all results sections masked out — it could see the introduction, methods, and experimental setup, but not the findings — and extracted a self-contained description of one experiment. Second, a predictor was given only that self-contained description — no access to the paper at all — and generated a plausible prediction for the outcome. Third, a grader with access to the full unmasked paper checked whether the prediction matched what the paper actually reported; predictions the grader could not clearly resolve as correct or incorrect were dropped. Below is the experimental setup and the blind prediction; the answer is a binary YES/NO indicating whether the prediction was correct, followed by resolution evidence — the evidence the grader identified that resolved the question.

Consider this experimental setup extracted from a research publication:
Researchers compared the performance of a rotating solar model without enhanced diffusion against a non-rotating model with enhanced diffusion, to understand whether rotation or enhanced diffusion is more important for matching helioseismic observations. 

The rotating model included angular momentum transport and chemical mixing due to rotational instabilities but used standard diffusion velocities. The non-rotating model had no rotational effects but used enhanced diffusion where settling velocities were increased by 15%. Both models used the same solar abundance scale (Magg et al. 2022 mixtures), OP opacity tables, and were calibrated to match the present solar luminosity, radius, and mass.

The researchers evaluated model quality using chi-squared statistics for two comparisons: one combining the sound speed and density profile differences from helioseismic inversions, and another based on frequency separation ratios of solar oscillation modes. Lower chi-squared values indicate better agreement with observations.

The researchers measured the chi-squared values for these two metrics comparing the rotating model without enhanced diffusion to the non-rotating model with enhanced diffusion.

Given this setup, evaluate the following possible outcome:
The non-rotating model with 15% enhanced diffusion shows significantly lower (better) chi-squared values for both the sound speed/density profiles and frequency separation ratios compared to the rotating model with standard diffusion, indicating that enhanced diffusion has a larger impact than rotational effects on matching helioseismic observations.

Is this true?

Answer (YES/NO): YES